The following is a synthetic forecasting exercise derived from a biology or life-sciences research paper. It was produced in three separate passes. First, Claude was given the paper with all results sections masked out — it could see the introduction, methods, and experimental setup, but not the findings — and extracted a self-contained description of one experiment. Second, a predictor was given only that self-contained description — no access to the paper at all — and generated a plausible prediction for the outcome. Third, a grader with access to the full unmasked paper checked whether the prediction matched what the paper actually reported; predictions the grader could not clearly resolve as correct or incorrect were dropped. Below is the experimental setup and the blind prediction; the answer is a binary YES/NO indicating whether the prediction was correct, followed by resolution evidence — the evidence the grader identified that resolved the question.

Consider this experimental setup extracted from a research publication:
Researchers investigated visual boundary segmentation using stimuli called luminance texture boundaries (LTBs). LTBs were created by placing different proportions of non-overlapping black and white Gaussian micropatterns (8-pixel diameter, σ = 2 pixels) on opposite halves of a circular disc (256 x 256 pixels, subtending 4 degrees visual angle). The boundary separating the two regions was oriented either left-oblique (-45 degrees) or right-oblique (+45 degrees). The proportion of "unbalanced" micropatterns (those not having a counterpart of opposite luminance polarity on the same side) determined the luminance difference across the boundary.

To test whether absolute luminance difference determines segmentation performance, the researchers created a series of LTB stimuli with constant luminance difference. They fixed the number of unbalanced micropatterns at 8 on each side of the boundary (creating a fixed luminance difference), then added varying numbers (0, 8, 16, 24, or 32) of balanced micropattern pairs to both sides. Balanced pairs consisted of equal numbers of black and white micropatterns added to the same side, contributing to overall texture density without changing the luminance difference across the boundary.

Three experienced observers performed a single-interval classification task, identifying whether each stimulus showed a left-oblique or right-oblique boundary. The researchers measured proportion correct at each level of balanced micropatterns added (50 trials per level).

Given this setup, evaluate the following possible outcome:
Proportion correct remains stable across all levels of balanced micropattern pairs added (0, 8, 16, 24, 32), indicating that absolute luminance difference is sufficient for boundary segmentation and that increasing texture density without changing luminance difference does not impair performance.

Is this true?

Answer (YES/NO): NO